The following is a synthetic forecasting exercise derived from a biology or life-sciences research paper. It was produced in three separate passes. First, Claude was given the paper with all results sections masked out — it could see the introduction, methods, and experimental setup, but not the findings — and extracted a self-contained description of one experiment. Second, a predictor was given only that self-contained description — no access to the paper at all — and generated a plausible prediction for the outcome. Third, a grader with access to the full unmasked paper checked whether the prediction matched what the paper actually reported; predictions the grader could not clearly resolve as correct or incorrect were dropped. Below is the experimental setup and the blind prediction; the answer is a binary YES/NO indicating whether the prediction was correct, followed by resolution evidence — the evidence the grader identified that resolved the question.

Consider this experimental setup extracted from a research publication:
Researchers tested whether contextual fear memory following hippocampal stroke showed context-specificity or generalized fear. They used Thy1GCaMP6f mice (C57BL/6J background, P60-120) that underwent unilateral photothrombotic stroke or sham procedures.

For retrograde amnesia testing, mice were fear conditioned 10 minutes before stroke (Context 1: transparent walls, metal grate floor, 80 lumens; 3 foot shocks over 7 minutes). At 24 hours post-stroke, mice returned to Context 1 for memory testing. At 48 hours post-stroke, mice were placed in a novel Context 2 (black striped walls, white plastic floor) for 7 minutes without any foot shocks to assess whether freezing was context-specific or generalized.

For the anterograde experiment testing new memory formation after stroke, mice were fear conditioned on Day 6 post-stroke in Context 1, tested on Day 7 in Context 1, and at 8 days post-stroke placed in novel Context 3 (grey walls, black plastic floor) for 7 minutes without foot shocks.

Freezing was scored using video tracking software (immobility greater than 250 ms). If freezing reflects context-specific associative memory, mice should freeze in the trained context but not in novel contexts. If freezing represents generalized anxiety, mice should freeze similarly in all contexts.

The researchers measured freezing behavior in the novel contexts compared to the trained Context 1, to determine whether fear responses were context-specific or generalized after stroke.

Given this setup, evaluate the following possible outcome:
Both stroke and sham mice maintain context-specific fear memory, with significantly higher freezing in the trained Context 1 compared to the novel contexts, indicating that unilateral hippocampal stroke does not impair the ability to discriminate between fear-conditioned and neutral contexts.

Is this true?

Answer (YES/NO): NO